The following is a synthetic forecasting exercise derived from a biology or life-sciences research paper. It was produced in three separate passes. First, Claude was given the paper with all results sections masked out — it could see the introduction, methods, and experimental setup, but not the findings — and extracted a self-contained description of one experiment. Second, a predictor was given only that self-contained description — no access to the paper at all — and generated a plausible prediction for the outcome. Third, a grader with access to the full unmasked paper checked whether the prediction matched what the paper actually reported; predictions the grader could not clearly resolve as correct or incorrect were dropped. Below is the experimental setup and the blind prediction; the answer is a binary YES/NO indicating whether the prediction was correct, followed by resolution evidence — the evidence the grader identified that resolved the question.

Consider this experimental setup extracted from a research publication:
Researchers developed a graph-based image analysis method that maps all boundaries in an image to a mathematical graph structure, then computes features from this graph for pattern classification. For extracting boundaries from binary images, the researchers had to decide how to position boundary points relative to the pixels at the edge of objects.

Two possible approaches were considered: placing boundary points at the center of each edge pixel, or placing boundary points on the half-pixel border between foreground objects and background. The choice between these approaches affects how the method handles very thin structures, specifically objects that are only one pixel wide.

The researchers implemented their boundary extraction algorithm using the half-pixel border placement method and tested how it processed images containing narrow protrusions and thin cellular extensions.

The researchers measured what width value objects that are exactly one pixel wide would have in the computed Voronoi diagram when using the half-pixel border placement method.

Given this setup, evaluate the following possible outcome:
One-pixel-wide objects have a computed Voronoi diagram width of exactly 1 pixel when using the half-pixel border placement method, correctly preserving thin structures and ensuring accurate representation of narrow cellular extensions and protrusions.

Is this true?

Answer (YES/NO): YES